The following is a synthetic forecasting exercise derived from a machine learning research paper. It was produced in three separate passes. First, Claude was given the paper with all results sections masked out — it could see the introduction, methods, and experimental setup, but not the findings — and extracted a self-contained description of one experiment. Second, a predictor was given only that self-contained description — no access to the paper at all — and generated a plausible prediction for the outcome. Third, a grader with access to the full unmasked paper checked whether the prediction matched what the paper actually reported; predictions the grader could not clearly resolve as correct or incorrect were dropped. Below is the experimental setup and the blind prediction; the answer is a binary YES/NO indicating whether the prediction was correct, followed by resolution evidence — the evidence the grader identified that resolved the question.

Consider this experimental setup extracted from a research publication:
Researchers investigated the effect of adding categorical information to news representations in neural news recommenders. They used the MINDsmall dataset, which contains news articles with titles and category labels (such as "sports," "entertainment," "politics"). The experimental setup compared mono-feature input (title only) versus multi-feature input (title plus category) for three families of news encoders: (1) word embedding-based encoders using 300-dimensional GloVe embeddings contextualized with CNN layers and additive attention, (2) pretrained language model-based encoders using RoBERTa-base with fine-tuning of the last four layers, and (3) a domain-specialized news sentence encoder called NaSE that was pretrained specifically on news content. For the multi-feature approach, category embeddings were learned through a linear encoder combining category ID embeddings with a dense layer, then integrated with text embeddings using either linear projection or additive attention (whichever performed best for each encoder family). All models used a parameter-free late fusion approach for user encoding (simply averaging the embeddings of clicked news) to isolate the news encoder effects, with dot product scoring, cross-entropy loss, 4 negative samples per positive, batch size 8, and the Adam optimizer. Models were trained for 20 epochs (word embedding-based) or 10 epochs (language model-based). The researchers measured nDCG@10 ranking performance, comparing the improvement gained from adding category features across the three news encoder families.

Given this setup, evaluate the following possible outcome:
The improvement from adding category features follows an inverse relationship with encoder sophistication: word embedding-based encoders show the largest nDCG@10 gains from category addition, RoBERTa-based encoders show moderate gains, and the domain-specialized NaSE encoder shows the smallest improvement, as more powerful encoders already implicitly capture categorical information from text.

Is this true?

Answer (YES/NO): NO